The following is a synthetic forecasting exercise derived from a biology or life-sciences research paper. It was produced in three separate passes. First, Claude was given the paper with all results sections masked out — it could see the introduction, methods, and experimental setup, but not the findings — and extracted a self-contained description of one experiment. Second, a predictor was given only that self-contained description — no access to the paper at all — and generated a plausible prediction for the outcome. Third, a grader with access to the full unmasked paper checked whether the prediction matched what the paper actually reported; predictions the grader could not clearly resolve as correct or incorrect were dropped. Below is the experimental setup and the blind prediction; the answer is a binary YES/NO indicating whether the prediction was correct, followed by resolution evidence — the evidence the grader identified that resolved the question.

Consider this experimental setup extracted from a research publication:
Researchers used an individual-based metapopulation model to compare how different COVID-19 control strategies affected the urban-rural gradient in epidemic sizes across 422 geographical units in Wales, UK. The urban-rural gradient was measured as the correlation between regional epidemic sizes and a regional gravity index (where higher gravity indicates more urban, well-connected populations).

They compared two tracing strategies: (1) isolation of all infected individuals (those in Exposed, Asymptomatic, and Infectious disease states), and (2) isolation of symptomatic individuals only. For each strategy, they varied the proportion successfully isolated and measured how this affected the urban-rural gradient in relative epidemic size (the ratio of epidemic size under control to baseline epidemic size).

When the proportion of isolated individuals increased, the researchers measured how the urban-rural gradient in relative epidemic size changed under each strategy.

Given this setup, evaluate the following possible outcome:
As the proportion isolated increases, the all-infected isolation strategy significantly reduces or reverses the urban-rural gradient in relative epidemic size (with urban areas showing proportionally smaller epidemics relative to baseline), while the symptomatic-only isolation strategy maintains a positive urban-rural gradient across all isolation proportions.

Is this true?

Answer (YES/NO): NO